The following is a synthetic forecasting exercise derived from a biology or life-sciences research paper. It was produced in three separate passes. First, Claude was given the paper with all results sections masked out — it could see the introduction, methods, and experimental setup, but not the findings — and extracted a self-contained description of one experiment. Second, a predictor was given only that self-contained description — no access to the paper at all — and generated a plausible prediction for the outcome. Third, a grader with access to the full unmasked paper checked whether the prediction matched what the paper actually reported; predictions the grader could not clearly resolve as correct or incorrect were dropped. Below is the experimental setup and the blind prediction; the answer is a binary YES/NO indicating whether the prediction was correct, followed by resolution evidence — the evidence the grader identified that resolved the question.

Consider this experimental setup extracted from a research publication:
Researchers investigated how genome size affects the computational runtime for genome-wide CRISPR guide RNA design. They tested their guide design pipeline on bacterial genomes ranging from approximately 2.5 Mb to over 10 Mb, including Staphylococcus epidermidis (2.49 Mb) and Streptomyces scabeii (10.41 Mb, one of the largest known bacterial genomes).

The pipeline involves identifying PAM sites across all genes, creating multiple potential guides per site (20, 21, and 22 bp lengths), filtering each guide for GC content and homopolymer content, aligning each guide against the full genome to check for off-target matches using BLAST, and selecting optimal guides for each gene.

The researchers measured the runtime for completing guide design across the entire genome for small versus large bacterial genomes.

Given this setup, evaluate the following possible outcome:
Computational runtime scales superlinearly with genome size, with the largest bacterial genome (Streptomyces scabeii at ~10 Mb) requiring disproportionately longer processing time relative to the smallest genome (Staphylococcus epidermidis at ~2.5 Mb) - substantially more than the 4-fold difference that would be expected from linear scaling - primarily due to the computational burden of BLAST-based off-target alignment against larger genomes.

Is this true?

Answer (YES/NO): NO